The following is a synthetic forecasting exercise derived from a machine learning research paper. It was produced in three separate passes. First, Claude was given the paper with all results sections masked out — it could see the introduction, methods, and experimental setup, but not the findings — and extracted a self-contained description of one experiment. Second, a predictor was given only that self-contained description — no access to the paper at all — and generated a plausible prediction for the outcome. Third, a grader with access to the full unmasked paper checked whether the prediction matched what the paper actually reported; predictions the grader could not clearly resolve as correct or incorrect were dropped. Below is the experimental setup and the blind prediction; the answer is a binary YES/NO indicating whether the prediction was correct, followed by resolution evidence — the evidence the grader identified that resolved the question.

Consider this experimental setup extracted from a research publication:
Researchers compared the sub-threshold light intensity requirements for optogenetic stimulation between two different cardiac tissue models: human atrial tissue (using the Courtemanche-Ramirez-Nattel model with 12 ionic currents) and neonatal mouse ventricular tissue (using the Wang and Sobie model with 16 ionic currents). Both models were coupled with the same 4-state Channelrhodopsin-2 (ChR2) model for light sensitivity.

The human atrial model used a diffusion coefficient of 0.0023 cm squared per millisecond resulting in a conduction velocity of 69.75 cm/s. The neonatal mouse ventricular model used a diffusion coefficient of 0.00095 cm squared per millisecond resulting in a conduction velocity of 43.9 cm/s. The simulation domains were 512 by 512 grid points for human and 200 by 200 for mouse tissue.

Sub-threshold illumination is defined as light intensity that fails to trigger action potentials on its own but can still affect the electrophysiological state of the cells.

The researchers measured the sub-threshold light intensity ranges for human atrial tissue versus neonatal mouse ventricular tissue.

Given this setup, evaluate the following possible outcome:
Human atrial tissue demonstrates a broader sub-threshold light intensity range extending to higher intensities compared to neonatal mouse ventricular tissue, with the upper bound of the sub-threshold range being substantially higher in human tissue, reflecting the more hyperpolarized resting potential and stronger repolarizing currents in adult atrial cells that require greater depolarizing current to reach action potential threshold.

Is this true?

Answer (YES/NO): YES